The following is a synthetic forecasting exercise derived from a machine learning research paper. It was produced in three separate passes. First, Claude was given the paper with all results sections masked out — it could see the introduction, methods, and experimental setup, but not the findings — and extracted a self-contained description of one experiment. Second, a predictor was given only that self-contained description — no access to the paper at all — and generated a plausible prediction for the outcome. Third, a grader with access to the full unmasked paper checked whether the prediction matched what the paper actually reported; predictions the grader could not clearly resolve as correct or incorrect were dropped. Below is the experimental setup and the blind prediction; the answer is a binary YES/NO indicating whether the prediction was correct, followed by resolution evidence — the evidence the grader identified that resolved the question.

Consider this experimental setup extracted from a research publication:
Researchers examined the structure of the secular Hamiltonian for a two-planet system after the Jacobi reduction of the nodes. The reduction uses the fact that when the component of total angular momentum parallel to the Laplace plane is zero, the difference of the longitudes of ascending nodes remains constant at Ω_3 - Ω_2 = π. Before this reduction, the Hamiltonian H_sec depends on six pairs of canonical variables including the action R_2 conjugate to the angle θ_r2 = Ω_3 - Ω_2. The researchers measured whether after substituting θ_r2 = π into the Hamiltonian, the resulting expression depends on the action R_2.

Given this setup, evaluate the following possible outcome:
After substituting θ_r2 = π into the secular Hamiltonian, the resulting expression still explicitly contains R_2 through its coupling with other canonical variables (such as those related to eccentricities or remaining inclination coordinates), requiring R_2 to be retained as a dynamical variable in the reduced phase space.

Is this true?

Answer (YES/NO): NO